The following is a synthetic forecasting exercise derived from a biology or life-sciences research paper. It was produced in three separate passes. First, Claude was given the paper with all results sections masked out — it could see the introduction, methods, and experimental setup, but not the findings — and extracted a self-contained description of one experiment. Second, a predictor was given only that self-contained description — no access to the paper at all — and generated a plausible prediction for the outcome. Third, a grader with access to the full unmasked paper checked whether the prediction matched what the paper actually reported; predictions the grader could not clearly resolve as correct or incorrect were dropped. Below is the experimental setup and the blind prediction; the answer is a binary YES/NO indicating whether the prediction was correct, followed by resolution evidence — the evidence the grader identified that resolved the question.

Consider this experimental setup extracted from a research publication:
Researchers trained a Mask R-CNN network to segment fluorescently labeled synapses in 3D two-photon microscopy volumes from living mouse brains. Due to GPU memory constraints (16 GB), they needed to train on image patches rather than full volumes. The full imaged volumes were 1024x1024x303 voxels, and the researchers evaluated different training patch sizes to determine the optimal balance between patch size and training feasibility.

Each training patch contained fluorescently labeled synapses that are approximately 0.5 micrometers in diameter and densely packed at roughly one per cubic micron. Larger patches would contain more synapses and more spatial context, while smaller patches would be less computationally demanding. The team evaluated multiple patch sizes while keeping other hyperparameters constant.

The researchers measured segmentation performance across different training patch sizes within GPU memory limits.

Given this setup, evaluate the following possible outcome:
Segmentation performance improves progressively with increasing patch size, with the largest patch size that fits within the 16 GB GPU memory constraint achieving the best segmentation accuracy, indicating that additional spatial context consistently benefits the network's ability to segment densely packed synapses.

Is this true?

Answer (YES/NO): YES